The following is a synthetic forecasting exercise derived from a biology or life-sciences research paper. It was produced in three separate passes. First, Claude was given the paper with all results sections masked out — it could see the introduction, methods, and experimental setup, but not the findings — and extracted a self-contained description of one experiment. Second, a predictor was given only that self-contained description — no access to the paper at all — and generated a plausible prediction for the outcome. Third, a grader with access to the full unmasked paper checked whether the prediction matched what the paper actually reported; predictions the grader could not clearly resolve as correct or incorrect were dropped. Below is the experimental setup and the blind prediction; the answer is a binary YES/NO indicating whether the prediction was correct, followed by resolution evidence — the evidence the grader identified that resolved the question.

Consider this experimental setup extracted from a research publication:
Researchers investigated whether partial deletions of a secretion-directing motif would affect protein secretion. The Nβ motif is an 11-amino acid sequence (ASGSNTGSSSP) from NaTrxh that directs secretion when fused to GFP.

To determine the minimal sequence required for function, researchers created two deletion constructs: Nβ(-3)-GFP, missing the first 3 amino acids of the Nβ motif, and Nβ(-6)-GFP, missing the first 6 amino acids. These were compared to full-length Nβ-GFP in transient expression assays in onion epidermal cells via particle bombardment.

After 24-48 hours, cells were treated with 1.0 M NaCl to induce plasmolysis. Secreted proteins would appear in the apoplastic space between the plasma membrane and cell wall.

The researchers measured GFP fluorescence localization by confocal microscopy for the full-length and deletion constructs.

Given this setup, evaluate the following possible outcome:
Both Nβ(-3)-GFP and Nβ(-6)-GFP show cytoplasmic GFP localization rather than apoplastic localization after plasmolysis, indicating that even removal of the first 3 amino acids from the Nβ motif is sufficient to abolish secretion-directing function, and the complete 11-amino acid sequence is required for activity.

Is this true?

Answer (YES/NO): NO